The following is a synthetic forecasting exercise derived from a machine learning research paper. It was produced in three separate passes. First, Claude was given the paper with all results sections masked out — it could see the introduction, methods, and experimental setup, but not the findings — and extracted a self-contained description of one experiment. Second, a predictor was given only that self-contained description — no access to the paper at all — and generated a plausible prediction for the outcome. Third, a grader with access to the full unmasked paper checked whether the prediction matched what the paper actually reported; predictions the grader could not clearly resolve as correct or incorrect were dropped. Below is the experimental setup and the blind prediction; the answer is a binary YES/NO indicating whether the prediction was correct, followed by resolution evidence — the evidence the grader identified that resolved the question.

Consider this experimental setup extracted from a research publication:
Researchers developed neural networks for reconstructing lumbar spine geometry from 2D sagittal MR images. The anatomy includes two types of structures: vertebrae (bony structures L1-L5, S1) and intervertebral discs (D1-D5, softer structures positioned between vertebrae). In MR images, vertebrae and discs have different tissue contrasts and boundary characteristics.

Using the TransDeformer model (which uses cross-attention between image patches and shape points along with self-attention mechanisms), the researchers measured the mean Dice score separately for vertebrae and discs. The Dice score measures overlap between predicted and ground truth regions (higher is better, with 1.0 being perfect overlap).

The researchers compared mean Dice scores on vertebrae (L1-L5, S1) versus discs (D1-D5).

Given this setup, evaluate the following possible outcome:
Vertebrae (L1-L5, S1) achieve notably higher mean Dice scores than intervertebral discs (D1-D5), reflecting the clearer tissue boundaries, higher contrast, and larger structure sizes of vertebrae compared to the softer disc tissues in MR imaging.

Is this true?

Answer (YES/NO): NO